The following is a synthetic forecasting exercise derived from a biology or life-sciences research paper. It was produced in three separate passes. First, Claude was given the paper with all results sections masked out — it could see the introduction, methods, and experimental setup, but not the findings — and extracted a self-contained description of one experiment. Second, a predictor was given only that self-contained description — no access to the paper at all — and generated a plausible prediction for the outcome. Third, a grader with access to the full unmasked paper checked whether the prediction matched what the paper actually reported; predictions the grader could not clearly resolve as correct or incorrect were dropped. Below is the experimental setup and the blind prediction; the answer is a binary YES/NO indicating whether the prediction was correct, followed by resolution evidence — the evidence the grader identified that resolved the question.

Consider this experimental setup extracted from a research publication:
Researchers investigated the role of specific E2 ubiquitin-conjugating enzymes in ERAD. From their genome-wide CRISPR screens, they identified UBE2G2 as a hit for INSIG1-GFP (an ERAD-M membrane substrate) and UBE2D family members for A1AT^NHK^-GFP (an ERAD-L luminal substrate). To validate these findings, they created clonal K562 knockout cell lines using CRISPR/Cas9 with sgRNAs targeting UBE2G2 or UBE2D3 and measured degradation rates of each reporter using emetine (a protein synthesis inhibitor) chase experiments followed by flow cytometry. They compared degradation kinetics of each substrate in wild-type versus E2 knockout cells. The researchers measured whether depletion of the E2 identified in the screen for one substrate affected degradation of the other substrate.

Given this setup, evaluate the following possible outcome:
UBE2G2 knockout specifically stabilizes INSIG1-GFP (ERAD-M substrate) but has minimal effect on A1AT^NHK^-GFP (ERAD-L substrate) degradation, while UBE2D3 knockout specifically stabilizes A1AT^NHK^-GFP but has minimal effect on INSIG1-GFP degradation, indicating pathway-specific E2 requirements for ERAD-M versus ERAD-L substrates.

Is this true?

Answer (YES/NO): NO